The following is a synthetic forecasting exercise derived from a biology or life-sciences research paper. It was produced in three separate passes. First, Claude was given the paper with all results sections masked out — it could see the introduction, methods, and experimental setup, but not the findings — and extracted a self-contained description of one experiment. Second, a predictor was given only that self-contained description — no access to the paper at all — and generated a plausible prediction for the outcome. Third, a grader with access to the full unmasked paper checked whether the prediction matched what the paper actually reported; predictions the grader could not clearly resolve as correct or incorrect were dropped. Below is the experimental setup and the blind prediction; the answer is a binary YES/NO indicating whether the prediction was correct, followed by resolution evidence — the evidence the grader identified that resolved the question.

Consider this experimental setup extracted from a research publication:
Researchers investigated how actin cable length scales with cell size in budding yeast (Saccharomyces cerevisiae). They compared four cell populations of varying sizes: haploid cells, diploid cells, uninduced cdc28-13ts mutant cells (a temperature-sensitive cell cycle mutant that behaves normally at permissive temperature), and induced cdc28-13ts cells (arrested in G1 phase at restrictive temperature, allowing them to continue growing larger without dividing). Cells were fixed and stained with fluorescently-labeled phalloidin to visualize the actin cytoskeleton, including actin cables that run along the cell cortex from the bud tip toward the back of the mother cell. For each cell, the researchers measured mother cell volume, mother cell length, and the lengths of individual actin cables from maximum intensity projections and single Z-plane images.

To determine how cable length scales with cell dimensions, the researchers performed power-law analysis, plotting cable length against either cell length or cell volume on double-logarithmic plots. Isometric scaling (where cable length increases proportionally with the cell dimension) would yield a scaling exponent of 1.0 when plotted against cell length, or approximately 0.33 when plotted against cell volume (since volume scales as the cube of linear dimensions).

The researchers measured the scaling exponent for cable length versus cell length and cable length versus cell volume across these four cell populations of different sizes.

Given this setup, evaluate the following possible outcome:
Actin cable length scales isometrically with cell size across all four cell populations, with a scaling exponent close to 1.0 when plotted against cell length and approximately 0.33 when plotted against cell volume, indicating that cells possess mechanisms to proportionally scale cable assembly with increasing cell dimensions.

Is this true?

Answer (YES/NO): YES